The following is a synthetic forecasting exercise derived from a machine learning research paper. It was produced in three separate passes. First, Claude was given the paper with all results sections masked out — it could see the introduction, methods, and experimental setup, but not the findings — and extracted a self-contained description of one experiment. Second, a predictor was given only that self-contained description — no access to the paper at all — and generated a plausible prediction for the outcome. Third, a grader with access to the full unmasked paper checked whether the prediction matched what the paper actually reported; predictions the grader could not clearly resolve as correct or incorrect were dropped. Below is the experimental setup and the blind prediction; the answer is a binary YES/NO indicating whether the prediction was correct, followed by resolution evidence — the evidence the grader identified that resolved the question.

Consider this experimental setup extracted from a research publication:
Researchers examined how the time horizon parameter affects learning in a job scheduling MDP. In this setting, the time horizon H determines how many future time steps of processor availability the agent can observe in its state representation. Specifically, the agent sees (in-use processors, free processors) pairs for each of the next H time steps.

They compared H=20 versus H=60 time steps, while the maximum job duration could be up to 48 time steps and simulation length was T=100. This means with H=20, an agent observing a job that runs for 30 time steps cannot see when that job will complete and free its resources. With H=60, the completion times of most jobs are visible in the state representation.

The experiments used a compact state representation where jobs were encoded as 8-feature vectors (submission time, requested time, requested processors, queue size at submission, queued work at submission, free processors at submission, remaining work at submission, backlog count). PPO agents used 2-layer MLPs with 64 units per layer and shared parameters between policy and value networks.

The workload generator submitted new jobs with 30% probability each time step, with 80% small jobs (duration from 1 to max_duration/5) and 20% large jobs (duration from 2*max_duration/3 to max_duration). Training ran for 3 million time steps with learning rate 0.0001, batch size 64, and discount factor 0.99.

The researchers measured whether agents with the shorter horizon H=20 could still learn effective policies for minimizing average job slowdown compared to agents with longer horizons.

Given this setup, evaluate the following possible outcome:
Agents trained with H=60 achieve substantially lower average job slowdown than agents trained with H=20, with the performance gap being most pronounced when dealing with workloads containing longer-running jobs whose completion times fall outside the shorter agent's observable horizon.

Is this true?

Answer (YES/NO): NO